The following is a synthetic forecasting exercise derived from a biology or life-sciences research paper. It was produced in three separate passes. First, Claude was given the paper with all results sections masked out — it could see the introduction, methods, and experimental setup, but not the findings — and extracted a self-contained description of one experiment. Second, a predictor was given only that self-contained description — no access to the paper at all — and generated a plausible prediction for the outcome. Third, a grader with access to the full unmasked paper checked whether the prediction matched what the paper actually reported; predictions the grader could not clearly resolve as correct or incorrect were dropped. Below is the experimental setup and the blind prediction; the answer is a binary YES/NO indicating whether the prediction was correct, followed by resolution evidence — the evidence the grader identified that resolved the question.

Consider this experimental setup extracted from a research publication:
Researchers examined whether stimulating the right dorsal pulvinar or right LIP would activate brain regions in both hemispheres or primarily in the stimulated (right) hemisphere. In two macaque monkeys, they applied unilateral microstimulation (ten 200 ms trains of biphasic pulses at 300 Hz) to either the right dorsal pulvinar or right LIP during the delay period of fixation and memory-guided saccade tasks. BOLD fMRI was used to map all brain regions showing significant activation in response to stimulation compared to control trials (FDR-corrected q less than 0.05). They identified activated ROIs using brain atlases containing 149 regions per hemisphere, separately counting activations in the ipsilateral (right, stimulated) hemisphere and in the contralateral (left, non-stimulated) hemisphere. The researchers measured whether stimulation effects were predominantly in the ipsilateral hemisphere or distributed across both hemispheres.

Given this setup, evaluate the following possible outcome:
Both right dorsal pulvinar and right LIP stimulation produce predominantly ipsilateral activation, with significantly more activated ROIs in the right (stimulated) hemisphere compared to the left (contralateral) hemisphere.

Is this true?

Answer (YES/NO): YES